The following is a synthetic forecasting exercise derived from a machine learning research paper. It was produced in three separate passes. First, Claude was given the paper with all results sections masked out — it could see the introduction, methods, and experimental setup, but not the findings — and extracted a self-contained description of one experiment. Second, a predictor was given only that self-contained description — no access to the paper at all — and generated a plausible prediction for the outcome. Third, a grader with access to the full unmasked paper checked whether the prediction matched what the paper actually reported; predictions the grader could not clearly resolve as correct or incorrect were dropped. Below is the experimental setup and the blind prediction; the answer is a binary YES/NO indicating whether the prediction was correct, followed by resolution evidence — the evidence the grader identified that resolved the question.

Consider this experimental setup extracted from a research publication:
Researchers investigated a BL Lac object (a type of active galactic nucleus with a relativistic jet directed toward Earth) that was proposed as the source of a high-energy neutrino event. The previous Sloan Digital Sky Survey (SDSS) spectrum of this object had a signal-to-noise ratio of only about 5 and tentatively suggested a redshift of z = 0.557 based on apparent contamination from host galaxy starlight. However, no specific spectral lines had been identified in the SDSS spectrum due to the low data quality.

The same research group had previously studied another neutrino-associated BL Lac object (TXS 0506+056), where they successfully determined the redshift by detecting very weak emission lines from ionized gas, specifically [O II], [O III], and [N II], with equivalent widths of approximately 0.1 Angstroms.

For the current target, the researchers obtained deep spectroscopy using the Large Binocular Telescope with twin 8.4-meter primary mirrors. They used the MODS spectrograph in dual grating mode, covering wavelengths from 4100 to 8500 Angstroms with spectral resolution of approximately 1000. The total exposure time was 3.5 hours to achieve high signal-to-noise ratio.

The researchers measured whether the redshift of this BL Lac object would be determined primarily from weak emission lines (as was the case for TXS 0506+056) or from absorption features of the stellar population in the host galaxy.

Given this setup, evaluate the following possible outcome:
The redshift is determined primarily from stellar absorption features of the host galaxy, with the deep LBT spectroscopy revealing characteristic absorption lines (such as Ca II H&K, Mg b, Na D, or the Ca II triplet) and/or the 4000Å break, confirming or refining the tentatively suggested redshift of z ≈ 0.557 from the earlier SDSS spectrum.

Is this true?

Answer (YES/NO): YES